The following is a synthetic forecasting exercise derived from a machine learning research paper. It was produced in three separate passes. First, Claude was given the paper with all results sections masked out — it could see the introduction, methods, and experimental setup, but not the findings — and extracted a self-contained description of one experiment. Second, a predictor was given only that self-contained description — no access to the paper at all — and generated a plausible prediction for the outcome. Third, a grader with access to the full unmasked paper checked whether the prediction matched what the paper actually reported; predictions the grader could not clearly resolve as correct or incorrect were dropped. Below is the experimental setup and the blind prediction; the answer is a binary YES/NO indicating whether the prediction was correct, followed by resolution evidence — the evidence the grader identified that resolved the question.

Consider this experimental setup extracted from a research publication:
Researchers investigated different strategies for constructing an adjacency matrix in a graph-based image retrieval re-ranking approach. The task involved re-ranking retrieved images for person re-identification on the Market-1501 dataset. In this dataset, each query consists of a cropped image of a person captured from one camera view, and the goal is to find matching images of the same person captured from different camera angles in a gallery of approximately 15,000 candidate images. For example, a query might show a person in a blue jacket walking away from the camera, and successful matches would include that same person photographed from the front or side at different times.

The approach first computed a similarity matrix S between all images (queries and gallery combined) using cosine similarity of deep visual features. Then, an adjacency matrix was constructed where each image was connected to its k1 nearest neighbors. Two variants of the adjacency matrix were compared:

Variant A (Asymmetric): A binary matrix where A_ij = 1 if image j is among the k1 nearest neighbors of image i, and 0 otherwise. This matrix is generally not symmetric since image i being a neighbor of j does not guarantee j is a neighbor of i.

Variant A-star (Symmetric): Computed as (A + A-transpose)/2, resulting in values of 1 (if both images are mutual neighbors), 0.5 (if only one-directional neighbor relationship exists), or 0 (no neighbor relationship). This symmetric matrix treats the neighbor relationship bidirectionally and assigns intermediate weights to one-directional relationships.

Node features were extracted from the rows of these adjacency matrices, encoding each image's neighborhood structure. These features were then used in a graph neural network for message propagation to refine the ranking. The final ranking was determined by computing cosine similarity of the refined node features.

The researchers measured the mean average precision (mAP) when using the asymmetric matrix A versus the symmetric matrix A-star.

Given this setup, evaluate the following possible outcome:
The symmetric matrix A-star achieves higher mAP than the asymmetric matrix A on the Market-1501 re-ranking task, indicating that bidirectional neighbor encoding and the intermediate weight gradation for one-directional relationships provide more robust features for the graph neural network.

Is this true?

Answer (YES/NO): YES